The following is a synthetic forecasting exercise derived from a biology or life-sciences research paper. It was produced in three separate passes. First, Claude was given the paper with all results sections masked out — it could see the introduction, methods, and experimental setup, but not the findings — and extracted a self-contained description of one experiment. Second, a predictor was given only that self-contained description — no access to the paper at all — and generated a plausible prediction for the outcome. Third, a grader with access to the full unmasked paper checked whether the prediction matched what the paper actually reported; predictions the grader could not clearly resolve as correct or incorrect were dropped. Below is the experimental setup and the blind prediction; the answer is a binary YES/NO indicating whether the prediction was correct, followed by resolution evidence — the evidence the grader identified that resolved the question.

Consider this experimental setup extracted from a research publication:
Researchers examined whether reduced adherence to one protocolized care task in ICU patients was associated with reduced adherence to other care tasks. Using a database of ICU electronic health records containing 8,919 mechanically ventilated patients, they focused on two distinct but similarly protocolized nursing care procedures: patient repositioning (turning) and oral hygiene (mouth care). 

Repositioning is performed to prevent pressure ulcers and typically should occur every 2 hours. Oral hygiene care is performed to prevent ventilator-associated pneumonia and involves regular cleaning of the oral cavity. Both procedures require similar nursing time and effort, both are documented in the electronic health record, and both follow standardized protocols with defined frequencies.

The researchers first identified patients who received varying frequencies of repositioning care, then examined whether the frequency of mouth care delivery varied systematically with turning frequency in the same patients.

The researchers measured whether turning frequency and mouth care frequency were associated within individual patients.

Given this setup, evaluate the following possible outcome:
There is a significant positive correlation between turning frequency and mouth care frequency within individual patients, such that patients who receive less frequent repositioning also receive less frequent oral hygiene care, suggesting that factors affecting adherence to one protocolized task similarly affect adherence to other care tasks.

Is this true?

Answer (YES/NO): YES